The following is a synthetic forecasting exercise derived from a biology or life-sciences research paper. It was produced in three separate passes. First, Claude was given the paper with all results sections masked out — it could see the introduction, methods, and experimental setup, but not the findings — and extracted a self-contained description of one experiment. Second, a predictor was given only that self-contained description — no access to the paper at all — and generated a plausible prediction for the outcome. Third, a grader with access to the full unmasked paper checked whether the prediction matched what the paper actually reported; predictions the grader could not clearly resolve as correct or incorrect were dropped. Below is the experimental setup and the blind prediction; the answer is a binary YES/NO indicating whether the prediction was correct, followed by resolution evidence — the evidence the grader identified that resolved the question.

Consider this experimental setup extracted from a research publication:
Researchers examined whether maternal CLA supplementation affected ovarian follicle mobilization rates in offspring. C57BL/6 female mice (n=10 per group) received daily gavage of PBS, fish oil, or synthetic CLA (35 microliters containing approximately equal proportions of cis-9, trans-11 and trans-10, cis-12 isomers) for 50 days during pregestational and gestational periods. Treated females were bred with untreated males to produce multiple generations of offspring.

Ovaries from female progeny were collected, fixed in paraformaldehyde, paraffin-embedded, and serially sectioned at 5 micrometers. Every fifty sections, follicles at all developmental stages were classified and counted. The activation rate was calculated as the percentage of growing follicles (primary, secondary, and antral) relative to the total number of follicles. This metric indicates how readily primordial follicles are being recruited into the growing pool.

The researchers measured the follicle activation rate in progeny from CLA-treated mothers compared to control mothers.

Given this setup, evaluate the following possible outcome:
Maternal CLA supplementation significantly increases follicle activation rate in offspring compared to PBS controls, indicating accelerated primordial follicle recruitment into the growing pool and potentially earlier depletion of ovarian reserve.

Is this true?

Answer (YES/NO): NO